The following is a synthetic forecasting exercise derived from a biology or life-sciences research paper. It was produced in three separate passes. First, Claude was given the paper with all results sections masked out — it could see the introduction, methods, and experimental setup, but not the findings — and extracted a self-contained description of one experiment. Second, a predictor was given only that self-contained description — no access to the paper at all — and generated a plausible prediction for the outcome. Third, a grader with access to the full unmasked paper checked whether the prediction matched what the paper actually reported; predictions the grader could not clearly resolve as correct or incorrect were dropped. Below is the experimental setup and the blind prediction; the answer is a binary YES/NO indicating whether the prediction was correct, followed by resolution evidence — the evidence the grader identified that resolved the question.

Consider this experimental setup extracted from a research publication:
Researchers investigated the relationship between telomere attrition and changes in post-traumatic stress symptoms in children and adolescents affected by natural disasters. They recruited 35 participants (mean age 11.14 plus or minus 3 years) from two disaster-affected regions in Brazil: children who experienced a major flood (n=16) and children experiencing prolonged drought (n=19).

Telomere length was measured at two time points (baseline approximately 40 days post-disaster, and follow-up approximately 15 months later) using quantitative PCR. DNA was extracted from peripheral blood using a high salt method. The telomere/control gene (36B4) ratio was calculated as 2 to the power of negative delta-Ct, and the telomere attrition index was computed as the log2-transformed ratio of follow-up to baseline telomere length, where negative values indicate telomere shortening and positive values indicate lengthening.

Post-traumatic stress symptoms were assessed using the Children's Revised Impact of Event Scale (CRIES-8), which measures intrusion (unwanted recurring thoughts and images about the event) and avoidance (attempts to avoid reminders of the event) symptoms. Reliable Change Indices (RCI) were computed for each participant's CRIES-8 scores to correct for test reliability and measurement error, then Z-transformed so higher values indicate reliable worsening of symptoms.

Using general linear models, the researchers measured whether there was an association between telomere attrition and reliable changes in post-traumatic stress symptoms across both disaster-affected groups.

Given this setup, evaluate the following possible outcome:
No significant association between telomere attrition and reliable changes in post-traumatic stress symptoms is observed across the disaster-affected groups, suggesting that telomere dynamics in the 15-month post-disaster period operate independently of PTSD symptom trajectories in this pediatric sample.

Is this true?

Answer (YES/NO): NO